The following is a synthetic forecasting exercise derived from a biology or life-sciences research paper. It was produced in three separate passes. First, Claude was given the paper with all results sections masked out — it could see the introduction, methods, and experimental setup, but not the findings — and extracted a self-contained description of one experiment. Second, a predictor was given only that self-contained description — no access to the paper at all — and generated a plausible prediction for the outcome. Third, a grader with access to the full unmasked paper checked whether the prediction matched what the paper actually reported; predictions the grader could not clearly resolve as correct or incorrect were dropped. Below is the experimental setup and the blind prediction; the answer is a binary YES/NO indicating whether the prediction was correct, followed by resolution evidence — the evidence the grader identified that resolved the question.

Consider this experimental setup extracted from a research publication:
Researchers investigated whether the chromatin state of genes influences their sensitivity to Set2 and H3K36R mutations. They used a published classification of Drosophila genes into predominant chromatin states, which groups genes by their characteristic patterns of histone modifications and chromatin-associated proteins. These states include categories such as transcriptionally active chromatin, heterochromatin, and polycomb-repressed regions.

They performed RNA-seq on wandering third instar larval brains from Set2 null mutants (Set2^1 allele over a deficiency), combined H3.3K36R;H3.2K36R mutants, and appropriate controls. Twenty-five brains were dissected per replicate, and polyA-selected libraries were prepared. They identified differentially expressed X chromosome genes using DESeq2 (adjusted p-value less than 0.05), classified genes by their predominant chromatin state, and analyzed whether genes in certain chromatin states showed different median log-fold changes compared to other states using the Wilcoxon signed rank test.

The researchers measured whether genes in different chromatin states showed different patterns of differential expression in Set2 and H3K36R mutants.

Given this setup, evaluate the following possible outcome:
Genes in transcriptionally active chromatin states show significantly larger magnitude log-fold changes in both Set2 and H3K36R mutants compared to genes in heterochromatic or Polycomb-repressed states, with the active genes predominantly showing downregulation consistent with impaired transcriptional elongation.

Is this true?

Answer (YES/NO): NO